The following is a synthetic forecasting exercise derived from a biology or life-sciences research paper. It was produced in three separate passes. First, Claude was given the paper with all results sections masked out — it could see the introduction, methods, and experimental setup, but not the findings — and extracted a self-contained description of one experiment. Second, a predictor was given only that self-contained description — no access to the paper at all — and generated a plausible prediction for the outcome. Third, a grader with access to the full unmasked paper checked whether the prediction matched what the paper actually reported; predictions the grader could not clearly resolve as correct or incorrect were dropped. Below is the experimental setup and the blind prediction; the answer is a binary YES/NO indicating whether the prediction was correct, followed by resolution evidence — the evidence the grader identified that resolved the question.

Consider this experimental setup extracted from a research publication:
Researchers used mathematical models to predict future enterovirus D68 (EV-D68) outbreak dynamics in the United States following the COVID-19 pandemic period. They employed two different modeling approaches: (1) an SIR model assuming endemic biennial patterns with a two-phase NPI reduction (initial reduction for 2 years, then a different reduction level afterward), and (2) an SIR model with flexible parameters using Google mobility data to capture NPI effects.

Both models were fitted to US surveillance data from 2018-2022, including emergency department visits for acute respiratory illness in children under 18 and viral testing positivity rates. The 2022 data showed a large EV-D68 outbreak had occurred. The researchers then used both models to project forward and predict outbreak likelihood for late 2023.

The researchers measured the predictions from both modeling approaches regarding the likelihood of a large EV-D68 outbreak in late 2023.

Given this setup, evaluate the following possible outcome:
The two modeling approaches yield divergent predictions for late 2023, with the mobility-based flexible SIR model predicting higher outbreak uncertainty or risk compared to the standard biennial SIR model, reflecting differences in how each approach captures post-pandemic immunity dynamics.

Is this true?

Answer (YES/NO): NO